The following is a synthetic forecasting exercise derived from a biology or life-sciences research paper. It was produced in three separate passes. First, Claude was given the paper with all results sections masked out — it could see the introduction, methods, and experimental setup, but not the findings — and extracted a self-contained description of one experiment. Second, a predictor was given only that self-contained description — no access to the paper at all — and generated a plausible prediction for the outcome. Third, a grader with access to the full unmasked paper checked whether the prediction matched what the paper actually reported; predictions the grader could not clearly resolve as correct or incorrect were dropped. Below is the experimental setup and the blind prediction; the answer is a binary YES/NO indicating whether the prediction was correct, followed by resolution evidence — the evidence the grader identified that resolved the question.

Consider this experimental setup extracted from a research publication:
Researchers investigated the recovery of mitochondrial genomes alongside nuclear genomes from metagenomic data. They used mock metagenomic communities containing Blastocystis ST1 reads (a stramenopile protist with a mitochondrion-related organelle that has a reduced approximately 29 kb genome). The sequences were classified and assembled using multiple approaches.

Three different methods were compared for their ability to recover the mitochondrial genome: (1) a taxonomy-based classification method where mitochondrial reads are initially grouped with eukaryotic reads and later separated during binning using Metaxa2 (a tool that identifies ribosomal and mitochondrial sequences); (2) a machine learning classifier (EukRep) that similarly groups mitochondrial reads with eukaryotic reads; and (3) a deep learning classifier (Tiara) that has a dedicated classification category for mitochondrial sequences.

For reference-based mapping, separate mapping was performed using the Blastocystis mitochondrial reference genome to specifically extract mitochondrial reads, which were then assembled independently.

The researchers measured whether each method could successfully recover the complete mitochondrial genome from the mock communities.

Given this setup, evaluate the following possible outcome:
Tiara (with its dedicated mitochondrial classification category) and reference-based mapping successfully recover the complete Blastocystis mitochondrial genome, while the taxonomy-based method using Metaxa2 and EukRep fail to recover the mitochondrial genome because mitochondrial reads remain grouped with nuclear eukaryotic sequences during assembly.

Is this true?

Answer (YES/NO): NO